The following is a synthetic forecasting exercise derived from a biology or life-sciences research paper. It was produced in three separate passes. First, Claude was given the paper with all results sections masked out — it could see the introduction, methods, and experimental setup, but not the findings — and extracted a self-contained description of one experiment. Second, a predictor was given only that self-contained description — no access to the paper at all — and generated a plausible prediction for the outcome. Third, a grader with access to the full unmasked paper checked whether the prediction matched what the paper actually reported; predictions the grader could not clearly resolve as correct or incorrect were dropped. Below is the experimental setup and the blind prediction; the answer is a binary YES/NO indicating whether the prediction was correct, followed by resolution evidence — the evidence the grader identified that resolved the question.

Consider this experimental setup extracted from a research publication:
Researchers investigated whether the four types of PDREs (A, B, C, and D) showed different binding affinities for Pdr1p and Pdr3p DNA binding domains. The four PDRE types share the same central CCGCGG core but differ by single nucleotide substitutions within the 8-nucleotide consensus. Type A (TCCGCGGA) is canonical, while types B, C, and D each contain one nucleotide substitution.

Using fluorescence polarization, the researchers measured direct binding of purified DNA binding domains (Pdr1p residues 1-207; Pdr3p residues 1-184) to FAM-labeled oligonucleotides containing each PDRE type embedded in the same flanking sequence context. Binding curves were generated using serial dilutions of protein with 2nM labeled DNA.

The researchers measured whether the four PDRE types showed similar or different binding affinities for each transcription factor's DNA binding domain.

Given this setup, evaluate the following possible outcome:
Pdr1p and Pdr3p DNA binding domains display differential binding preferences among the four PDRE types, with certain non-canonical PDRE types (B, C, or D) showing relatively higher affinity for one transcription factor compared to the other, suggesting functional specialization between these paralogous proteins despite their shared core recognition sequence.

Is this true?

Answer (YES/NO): YES